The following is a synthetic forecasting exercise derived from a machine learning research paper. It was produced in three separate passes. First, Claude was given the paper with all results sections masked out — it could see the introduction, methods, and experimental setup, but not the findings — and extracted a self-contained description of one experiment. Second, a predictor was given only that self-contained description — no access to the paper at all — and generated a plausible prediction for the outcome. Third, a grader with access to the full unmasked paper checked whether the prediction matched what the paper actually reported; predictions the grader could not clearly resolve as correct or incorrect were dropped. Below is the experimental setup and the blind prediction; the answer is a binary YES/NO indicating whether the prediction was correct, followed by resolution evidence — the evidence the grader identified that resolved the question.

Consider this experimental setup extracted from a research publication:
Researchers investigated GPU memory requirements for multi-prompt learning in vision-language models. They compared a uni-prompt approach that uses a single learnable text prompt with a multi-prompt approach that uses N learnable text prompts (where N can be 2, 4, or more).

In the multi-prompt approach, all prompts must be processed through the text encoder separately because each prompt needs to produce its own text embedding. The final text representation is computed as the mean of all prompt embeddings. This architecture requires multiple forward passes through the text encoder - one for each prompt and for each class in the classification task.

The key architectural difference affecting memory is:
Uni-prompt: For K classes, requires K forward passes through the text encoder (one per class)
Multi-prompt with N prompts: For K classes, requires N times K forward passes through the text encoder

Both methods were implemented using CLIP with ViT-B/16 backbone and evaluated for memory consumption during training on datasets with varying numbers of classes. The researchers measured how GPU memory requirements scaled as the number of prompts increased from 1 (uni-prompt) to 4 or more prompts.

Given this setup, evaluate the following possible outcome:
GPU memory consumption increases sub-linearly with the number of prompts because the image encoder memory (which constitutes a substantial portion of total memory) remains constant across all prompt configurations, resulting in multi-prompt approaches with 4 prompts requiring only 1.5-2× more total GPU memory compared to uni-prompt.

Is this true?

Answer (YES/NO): NO